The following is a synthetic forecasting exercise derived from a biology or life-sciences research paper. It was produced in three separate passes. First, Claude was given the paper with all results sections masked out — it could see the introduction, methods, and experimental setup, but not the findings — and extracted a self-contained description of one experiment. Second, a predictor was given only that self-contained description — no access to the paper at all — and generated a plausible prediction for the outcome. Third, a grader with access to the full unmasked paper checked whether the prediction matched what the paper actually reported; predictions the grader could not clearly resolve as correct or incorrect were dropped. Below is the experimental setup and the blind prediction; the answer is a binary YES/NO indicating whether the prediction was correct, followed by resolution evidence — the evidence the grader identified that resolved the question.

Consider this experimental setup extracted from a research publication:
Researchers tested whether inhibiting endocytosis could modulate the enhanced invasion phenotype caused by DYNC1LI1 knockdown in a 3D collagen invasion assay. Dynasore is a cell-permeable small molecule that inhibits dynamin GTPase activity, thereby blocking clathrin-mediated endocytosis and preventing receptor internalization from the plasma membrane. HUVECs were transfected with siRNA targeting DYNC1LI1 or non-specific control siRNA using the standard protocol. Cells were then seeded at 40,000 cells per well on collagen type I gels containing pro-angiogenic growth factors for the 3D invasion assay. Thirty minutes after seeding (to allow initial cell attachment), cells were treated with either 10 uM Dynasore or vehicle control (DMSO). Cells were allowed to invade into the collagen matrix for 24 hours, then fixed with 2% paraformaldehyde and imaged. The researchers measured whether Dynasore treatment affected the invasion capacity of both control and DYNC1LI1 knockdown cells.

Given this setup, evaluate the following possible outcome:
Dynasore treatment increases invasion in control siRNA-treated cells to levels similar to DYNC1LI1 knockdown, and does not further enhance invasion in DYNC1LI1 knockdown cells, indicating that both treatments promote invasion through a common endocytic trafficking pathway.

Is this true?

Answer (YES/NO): NO